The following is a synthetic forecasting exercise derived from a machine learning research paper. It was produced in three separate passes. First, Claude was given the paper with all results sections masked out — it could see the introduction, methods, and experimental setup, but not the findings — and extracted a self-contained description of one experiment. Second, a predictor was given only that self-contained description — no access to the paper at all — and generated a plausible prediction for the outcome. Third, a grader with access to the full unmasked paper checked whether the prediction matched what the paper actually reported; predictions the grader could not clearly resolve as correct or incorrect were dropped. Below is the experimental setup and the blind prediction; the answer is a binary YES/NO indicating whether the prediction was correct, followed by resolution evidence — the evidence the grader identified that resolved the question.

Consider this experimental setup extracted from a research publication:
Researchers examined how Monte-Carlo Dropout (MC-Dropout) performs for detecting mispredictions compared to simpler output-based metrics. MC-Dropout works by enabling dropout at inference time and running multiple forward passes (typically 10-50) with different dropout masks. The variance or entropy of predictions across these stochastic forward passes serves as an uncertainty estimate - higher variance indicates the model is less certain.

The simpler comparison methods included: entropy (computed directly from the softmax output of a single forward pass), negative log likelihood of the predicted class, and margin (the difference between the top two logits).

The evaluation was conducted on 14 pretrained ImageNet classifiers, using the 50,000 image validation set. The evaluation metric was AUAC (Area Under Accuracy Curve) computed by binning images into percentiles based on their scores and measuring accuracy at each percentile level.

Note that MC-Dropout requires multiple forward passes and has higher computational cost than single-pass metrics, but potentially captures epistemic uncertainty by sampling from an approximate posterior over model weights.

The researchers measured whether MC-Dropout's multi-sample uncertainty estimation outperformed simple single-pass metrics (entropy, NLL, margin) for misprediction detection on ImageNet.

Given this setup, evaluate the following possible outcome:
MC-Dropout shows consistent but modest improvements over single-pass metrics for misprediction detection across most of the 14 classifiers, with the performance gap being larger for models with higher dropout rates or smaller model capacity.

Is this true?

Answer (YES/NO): NO